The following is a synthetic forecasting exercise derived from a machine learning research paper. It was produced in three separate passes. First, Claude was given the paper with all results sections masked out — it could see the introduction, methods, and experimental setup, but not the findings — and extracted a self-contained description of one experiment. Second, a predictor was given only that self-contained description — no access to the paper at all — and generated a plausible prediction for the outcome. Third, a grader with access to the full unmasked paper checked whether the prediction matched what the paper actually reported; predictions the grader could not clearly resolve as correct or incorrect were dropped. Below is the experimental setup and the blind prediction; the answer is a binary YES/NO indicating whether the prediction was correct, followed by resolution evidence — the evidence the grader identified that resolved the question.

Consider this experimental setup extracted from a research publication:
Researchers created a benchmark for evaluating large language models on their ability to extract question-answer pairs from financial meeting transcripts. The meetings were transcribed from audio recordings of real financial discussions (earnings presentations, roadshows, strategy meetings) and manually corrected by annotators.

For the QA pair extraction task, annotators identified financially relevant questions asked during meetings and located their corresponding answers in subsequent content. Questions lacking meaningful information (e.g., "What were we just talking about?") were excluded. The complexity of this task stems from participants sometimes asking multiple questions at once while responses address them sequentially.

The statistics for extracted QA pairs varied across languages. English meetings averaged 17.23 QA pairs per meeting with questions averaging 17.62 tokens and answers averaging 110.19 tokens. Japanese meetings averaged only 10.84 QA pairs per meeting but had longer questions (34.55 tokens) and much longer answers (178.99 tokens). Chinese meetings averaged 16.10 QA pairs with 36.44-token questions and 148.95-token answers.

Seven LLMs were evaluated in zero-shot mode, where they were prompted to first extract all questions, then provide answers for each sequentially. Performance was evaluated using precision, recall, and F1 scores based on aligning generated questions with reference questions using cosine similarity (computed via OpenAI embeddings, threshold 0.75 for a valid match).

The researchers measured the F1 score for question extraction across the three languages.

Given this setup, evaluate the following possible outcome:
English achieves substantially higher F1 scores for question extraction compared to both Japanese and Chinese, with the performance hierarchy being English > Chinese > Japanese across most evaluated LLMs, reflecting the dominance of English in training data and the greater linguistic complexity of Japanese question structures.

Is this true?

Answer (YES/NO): NO